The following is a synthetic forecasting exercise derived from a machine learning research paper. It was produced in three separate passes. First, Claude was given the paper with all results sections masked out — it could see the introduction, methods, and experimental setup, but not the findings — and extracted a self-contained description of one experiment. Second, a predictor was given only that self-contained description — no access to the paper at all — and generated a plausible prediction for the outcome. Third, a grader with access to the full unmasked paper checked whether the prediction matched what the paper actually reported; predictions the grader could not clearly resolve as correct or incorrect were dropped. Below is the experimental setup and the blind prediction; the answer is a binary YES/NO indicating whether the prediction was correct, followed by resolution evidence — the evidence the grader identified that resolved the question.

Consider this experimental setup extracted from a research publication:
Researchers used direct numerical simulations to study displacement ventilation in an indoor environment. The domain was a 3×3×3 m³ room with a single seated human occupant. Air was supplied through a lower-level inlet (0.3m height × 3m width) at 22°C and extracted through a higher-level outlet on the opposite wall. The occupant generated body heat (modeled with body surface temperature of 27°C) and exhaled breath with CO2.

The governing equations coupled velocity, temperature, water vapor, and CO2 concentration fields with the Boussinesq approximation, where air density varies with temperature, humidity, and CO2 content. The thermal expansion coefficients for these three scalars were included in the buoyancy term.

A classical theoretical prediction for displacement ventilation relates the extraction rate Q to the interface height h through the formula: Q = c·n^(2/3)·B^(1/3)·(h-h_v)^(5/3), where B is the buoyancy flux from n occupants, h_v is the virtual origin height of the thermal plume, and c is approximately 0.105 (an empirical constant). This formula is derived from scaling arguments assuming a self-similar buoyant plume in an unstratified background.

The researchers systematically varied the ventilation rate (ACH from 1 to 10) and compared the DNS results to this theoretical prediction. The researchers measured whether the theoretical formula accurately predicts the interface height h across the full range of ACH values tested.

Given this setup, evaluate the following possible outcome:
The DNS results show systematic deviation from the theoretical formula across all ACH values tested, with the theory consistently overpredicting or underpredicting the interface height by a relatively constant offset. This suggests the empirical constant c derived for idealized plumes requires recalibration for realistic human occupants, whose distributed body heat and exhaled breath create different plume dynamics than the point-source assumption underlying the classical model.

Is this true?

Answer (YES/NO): NO